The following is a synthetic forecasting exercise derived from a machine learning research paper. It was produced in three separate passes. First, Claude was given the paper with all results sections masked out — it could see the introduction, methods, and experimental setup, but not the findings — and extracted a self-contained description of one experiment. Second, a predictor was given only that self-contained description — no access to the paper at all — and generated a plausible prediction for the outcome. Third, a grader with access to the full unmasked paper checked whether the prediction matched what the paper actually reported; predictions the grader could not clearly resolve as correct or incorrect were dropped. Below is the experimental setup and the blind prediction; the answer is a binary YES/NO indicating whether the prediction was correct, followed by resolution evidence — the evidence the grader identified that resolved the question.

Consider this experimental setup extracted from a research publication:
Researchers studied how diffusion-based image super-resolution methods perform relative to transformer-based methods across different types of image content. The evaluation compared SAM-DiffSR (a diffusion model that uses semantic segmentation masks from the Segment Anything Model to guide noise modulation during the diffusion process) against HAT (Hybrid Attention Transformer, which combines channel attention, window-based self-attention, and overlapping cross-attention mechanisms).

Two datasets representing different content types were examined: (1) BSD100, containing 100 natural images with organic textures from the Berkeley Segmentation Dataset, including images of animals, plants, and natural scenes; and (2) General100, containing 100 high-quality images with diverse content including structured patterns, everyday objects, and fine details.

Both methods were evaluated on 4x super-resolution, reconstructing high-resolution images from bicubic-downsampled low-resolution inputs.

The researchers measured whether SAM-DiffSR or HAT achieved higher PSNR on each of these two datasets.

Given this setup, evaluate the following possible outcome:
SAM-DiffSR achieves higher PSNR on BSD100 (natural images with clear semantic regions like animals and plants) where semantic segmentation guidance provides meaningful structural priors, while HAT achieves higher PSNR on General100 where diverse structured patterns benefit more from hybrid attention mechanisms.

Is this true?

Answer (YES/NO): NO